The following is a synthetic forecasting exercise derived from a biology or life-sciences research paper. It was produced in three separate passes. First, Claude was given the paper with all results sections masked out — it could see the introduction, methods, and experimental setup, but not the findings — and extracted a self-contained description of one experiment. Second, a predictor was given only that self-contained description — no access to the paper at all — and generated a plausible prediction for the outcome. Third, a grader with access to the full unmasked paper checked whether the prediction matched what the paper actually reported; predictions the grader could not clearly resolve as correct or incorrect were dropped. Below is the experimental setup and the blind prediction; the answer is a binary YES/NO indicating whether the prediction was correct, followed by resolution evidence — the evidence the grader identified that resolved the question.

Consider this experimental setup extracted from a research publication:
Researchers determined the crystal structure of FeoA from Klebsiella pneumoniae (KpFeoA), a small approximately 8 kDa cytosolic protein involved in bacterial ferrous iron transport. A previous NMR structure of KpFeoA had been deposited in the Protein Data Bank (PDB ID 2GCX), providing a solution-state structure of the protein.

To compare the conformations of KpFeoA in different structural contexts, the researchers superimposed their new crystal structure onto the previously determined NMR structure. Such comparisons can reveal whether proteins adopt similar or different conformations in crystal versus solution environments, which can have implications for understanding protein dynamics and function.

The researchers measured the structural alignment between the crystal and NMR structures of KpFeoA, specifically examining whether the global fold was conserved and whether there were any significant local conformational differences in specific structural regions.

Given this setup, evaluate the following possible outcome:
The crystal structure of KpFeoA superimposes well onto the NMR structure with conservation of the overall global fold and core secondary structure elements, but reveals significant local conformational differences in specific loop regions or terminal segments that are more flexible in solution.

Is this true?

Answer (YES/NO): YES